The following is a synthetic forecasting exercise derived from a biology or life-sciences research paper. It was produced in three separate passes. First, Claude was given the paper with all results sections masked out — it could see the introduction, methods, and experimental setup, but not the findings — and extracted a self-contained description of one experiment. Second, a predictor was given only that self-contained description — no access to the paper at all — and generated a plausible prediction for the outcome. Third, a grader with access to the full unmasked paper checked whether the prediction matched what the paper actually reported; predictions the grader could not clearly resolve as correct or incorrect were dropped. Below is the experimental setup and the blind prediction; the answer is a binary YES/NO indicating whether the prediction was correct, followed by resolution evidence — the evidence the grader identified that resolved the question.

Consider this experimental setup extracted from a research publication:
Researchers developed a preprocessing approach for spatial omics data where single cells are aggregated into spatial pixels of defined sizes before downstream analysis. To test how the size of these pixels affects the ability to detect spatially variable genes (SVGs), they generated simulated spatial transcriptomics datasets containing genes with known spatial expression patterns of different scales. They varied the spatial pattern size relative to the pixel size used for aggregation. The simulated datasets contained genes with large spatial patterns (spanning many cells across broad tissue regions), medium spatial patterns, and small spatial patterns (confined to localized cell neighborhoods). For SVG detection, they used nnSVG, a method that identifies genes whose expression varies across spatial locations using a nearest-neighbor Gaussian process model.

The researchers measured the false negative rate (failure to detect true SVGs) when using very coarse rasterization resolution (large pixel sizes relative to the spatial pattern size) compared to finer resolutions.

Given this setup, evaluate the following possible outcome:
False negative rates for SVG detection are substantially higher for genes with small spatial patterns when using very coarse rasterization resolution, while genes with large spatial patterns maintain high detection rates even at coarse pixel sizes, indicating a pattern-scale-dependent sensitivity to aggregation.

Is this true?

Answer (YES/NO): YES